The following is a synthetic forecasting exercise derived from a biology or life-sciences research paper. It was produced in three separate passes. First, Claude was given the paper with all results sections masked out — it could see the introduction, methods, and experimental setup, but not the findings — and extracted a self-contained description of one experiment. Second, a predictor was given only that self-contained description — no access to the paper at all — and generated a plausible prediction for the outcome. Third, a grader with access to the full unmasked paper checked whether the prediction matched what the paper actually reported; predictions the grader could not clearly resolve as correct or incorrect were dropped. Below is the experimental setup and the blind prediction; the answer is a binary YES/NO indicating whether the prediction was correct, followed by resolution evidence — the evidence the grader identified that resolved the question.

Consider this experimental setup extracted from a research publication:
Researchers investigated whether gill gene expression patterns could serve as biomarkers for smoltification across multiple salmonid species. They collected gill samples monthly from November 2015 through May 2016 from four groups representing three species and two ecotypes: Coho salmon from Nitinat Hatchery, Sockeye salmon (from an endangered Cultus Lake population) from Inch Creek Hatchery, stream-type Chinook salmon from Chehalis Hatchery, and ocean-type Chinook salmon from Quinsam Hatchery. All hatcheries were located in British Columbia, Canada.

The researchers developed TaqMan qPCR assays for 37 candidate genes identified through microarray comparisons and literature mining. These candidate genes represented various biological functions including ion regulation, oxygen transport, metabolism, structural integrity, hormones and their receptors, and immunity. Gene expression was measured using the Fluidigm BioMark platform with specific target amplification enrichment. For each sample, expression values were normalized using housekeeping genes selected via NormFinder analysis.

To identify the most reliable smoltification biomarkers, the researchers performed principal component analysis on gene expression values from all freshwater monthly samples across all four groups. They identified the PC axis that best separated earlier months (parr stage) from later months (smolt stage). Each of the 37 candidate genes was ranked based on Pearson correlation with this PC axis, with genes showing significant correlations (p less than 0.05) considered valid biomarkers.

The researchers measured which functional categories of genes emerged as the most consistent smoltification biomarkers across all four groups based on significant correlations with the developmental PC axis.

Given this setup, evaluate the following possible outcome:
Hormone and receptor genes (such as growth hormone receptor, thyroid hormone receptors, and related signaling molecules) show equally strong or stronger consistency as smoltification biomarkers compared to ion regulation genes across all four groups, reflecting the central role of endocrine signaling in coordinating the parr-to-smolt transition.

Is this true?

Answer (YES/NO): NO